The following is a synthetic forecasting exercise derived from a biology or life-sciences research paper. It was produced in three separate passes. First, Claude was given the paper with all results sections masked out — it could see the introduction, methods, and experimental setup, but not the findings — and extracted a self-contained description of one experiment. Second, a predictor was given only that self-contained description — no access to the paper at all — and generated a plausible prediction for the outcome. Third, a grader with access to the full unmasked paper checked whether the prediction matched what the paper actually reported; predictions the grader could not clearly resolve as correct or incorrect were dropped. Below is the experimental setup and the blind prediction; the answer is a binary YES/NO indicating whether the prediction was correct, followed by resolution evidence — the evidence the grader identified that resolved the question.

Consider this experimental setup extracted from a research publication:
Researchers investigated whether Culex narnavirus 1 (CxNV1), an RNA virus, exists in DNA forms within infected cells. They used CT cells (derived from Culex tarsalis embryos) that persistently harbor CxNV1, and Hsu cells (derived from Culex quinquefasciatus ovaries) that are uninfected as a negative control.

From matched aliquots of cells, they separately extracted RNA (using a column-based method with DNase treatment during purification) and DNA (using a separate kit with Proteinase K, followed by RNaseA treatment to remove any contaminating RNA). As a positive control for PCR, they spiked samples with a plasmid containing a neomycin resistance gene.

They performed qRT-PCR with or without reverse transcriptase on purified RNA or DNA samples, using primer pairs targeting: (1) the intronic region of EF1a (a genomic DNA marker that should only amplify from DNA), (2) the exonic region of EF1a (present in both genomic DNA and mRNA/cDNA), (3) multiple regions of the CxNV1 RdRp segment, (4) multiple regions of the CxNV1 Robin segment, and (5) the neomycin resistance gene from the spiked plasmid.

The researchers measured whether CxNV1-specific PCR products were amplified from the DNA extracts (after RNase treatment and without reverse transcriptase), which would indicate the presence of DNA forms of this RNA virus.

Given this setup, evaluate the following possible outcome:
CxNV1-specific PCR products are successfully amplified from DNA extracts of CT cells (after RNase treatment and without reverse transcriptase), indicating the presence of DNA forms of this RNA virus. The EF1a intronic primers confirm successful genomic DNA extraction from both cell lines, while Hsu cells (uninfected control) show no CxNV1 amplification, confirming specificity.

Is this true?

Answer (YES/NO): NO